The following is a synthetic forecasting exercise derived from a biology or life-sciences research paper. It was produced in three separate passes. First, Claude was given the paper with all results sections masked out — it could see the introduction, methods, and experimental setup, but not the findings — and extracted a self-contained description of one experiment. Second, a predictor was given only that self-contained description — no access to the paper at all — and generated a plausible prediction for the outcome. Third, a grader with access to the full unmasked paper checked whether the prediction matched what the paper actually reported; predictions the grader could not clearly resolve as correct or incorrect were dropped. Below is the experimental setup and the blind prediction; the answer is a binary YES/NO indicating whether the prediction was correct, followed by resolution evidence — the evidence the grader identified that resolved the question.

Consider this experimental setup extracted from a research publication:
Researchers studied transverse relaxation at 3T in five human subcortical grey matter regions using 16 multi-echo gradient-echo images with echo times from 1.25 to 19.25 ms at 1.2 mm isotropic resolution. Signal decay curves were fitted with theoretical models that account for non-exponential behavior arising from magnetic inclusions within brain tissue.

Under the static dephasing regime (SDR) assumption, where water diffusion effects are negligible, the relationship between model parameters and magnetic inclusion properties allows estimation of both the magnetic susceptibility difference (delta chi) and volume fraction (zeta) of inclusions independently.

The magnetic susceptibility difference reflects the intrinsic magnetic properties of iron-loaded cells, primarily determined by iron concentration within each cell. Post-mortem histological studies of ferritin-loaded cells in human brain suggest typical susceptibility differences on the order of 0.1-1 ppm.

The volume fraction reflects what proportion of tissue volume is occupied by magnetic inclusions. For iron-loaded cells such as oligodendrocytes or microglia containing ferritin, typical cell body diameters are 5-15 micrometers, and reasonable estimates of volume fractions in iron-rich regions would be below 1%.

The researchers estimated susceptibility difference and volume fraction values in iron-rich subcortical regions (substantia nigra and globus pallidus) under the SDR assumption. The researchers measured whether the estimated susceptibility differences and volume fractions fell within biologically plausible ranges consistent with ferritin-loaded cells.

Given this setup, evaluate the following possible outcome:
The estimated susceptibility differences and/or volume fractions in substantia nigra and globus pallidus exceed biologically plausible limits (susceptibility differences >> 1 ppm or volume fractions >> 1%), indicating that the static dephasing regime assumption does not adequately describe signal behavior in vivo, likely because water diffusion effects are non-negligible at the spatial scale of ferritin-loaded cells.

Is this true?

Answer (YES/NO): NO